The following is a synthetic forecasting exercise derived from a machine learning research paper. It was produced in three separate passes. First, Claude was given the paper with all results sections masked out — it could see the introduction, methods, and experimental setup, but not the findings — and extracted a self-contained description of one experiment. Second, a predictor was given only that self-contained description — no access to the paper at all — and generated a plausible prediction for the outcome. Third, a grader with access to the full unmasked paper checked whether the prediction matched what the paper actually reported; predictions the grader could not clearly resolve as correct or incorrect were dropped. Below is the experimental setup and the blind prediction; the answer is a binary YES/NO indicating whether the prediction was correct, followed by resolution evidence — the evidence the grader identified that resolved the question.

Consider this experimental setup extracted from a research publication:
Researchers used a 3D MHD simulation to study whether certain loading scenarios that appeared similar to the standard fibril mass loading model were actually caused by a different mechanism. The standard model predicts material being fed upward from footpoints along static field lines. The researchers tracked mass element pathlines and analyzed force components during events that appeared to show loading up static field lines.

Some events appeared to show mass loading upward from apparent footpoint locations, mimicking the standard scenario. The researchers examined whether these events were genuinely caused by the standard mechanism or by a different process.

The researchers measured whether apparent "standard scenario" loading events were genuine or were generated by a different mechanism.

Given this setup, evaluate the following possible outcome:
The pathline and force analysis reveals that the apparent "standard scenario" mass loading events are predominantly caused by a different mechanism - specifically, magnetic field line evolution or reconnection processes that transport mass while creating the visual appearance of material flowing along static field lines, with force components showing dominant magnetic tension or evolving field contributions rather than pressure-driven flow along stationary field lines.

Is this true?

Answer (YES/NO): YES